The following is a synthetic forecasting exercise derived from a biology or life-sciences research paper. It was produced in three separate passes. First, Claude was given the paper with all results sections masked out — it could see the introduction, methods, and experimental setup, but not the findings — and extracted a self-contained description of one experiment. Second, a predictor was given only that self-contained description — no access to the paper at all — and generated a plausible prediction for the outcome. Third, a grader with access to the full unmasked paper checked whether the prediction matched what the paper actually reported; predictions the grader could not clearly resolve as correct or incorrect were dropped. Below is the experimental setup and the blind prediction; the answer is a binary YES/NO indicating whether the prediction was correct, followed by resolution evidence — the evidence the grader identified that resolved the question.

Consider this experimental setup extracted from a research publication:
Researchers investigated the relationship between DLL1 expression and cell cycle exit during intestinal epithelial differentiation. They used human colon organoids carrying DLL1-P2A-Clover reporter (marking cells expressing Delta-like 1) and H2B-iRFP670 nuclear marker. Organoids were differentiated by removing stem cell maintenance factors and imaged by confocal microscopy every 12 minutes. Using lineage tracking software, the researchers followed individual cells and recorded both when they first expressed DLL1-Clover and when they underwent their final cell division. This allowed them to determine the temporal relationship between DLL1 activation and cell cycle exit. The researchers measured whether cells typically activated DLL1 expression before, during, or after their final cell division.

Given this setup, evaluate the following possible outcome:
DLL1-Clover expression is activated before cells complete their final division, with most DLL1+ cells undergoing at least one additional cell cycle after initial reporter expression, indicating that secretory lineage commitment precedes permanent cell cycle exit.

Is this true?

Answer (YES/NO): NO